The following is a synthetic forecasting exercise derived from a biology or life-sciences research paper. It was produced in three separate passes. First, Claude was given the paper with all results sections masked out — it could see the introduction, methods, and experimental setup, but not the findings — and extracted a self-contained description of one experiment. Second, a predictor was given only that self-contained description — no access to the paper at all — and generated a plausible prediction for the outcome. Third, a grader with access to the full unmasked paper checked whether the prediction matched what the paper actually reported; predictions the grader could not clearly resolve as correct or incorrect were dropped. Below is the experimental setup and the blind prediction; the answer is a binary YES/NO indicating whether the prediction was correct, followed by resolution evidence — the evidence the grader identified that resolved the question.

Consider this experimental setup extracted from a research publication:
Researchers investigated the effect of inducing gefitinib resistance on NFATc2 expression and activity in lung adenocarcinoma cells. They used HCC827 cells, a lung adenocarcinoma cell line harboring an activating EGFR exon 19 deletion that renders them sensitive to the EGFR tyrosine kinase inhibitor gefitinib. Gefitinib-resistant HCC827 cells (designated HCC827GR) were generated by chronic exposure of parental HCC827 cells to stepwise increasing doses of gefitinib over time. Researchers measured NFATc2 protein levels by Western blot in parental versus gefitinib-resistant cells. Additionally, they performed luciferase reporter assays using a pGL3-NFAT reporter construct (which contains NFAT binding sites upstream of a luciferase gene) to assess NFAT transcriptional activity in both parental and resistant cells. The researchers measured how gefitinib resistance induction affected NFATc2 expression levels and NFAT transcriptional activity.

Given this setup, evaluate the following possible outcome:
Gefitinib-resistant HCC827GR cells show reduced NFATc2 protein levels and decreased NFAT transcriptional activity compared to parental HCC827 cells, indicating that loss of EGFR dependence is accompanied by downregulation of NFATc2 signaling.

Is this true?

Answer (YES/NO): NO